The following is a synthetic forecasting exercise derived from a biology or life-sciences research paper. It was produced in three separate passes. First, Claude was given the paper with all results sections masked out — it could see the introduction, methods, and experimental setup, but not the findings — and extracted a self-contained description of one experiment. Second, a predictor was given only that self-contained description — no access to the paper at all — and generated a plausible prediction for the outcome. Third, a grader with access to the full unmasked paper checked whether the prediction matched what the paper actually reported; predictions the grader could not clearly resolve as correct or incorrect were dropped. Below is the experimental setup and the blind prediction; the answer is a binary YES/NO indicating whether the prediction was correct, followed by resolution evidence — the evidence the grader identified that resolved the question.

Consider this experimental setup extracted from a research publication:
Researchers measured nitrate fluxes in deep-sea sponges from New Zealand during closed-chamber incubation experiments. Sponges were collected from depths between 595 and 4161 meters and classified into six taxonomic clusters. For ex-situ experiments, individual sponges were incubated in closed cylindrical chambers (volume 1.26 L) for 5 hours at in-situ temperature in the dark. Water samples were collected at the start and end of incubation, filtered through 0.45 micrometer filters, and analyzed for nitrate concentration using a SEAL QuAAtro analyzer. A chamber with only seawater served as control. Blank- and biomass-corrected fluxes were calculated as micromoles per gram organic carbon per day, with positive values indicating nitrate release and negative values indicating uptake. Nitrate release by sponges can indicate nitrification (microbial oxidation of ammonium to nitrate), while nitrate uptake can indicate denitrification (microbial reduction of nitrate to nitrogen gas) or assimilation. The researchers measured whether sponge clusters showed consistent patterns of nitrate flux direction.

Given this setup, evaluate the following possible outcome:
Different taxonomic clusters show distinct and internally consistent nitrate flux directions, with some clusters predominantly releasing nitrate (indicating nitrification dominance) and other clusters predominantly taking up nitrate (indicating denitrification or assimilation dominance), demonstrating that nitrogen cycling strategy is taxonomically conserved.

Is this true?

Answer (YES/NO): NO